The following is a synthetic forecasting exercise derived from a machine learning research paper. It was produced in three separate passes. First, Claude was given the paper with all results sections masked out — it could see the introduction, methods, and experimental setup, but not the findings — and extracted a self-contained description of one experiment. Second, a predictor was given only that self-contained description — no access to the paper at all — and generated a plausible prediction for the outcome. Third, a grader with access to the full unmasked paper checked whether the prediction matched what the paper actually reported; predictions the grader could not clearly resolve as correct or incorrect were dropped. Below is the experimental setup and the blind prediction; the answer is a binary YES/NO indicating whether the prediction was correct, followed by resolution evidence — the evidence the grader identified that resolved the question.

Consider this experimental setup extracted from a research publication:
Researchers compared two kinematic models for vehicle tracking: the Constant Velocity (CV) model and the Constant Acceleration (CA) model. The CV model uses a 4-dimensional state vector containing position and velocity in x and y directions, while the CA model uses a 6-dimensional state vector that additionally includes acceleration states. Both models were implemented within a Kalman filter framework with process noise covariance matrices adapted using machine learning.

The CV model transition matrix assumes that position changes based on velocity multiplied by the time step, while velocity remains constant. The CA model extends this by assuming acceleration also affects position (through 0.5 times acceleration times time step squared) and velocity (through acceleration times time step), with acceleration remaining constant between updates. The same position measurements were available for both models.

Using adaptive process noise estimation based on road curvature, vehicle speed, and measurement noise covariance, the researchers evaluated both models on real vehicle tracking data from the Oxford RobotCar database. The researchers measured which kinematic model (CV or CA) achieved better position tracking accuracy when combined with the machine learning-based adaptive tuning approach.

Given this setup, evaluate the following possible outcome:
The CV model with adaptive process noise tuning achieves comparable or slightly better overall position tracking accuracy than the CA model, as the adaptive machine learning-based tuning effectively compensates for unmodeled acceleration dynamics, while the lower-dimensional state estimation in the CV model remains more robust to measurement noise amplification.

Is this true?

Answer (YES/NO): NO